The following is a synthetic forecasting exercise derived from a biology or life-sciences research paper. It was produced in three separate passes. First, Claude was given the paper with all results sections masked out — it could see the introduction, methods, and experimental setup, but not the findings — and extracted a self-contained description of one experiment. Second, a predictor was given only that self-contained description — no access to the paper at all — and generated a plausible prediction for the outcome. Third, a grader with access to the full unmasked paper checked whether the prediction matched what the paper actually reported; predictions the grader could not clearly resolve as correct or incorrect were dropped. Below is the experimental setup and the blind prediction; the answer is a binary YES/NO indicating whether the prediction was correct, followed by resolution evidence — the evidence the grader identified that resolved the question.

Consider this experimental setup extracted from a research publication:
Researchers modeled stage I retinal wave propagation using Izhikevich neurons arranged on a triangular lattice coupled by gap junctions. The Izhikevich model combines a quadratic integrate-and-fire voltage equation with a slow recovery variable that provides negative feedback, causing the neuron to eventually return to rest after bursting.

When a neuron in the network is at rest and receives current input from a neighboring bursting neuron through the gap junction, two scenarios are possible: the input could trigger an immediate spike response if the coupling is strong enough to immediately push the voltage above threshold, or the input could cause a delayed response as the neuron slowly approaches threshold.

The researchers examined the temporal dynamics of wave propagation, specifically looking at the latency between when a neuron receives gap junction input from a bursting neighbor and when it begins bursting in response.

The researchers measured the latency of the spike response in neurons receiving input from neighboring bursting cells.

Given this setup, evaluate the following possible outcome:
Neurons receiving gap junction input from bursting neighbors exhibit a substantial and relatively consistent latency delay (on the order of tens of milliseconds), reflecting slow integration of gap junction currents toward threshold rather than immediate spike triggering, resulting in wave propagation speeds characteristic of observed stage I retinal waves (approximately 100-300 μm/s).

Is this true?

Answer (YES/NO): NO